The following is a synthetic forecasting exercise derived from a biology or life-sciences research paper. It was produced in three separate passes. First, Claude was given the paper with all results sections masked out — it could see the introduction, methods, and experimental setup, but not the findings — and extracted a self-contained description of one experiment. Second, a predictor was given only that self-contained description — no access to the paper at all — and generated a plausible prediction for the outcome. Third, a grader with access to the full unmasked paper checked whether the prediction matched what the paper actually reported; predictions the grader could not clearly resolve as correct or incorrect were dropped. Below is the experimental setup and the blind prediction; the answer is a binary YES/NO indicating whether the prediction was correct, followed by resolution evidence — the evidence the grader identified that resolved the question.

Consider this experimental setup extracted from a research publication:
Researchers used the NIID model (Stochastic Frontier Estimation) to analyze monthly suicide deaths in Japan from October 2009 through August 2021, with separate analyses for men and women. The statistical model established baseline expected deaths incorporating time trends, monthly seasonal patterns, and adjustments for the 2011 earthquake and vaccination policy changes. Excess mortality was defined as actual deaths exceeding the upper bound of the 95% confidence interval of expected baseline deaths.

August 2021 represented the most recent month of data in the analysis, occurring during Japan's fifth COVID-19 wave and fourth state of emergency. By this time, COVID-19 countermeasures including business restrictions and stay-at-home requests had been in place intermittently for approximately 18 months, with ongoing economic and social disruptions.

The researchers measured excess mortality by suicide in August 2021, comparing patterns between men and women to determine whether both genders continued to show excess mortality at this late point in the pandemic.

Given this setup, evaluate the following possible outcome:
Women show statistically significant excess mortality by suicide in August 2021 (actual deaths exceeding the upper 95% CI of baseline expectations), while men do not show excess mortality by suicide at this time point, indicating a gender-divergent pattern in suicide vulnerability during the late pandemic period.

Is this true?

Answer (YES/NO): YES